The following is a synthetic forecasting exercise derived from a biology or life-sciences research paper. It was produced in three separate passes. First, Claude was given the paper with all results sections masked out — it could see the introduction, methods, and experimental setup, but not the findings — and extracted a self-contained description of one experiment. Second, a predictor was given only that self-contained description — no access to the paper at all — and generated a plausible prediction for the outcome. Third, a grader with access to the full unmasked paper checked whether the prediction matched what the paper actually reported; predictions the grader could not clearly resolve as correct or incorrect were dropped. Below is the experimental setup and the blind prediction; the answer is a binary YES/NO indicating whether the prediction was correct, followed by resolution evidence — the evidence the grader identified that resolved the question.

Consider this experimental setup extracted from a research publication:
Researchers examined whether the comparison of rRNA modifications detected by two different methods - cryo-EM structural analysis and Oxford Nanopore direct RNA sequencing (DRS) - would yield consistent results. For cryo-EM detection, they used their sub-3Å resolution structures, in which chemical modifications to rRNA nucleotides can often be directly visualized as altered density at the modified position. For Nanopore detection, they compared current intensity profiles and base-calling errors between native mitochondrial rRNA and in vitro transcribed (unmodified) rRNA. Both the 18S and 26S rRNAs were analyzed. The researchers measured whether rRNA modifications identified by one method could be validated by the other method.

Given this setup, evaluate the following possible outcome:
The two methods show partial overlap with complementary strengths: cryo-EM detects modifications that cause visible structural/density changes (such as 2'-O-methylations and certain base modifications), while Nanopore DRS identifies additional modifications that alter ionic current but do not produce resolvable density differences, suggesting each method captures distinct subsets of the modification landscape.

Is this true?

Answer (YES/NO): YES